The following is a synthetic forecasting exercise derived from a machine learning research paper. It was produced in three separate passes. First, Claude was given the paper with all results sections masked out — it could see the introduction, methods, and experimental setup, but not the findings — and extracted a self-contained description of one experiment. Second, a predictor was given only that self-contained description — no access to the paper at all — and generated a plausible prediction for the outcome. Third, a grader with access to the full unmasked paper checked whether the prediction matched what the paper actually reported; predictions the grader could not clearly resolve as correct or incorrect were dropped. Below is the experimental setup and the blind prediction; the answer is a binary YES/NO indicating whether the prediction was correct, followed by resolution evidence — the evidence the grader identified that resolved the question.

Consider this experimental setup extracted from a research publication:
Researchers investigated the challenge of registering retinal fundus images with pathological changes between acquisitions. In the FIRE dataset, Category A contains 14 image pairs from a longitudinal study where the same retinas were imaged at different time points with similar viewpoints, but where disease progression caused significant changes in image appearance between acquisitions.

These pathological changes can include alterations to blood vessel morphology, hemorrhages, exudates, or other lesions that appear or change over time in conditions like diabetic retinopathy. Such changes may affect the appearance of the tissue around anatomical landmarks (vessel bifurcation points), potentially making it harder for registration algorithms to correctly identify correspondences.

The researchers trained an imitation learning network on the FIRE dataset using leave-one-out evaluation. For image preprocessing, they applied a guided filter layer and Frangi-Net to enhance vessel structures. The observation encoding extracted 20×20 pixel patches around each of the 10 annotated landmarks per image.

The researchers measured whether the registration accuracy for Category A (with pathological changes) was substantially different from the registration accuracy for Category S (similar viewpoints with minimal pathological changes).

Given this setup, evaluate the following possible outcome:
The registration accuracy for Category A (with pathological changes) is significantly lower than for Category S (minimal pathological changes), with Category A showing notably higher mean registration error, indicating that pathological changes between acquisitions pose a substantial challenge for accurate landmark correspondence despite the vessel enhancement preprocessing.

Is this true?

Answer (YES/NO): YES